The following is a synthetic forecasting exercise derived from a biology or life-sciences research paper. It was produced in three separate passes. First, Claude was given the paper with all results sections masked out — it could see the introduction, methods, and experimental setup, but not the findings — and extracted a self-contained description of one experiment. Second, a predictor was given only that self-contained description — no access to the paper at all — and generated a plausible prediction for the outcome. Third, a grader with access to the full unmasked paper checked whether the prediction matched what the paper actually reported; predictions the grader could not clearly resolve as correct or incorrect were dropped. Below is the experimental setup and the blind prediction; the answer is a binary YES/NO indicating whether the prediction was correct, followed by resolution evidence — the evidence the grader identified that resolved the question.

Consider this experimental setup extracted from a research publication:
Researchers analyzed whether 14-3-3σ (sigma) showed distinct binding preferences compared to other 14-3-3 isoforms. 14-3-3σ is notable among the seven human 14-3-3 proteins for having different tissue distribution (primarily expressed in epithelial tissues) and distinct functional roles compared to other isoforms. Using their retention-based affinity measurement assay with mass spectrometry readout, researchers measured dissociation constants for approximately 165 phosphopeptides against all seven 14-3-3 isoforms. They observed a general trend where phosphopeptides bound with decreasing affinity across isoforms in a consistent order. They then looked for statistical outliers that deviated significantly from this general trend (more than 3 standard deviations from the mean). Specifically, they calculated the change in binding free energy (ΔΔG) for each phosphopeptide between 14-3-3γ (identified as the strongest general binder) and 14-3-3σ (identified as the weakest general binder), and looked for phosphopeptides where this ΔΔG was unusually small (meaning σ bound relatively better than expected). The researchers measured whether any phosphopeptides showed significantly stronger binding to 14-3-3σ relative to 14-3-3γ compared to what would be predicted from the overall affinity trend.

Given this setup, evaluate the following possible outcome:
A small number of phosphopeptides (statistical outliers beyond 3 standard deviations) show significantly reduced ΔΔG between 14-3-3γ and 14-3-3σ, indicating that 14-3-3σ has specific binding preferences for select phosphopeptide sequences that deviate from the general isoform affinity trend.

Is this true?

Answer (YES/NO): NO